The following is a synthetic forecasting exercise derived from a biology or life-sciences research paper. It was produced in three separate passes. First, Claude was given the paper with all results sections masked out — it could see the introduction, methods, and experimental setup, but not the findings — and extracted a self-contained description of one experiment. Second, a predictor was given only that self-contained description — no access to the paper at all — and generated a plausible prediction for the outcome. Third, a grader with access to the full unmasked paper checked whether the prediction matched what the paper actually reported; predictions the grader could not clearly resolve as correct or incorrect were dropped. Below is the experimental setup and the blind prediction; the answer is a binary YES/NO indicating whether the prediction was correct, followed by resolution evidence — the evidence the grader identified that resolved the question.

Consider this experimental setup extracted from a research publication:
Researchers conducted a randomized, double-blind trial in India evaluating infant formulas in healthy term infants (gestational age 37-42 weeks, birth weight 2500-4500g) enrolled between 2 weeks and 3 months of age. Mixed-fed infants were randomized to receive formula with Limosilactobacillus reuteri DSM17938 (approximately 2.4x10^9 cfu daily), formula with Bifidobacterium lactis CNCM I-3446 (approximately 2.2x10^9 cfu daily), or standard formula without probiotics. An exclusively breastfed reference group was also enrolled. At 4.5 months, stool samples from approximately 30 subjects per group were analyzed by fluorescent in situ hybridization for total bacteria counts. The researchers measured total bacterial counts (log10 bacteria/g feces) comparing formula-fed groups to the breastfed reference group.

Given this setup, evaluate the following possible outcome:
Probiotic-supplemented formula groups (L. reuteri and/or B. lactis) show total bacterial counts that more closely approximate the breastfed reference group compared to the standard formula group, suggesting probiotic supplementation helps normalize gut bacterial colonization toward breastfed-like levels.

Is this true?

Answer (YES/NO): NO